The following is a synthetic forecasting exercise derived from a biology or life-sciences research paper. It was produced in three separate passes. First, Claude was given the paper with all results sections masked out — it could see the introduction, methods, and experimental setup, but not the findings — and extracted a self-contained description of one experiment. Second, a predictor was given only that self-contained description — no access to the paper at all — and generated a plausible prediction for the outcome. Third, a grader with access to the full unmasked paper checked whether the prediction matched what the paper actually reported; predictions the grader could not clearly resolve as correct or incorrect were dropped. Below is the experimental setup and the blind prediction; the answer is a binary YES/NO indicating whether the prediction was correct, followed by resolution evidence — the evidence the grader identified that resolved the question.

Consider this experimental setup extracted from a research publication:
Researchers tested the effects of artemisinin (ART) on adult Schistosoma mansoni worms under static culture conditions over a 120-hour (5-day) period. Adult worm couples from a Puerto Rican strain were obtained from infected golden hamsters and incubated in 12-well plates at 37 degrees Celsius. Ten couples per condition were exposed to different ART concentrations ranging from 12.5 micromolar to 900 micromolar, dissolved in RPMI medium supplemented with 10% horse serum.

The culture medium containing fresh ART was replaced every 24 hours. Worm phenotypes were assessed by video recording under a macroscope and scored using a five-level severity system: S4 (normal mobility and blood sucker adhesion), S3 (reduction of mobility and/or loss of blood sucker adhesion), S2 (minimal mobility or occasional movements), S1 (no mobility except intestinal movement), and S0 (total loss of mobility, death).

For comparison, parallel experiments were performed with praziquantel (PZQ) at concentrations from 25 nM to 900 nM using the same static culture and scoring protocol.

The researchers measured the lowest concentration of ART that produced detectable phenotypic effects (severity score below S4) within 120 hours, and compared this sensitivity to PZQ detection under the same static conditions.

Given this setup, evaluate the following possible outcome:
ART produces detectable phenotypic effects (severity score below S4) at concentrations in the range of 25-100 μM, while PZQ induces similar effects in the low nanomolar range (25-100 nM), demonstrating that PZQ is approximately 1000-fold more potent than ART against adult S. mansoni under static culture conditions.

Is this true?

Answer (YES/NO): NO